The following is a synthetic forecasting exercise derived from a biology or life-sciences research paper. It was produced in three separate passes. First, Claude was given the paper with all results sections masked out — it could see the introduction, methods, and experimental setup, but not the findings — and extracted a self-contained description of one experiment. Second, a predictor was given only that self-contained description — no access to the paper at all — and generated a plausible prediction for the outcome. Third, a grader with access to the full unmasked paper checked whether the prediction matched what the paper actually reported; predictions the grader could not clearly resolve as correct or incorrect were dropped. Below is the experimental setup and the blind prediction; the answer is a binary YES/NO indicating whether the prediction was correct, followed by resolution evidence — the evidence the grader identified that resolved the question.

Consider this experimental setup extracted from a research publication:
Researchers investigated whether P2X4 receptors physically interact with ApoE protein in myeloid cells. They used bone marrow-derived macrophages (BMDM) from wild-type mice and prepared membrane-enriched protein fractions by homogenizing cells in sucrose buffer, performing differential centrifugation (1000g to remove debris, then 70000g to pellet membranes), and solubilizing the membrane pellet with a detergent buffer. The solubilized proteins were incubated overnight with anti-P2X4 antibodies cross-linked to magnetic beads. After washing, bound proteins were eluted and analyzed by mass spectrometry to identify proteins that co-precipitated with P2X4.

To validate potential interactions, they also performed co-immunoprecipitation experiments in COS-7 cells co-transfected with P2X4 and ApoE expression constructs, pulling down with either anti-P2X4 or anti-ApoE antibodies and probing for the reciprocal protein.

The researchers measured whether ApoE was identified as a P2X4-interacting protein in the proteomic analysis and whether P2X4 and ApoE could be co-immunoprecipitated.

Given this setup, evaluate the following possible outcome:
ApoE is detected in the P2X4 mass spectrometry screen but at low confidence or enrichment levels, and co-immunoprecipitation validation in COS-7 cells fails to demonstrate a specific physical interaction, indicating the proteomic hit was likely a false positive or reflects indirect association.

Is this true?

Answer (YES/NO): NO